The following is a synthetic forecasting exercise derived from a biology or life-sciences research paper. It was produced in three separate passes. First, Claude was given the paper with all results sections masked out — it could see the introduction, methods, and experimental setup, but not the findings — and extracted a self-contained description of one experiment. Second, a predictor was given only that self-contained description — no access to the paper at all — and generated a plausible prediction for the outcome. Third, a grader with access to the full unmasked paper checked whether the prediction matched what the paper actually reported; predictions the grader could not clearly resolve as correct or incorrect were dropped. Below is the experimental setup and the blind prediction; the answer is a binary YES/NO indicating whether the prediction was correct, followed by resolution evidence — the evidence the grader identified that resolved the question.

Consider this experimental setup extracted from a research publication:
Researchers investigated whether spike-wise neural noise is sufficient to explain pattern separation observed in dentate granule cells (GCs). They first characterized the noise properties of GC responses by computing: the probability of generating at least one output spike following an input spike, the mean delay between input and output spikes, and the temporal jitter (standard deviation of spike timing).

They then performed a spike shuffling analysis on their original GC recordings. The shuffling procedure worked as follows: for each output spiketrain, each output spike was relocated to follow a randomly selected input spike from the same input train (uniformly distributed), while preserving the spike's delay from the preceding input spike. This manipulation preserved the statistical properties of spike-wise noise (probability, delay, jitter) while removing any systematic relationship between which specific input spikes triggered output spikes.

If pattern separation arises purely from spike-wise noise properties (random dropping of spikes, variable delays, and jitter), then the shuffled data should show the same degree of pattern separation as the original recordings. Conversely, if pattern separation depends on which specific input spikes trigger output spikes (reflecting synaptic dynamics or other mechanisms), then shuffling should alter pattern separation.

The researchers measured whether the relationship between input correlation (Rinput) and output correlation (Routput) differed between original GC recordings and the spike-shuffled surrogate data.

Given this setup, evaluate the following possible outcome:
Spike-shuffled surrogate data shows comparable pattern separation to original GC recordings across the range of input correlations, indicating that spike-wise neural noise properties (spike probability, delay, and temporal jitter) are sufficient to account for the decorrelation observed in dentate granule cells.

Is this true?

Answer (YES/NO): NO